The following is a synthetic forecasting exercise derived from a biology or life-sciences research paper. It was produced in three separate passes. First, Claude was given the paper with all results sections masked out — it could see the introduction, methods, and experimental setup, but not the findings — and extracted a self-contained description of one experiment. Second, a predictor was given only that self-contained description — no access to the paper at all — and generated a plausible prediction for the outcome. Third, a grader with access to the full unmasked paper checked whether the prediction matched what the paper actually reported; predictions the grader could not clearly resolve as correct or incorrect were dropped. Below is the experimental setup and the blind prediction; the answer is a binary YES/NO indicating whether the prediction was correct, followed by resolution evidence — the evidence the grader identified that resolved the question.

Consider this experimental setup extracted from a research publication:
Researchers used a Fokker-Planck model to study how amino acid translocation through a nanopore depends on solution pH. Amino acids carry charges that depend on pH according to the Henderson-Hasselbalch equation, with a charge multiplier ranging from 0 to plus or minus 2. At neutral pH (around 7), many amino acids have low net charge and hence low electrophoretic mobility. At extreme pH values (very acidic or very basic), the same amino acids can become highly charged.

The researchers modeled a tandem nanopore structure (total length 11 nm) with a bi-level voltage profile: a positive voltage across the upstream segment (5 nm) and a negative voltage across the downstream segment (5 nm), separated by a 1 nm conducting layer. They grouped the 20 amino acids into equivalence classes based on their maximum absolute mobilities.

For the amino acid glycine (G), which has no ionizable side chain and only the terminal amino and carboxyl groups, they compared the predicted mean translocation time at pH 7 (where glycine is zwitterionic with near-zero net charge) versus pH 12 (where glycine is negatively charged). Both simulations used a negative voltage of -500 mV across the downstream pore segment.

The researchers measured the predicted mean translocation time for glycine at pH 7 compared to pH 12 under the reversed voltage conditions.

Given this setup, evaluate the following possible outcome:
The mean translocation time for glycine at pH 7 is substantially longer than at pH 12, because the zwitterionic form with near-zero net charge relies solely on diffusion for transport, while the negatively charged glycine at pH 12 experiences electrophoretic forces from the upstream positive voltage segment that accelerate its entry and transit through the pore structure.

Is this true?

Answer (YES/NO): NO